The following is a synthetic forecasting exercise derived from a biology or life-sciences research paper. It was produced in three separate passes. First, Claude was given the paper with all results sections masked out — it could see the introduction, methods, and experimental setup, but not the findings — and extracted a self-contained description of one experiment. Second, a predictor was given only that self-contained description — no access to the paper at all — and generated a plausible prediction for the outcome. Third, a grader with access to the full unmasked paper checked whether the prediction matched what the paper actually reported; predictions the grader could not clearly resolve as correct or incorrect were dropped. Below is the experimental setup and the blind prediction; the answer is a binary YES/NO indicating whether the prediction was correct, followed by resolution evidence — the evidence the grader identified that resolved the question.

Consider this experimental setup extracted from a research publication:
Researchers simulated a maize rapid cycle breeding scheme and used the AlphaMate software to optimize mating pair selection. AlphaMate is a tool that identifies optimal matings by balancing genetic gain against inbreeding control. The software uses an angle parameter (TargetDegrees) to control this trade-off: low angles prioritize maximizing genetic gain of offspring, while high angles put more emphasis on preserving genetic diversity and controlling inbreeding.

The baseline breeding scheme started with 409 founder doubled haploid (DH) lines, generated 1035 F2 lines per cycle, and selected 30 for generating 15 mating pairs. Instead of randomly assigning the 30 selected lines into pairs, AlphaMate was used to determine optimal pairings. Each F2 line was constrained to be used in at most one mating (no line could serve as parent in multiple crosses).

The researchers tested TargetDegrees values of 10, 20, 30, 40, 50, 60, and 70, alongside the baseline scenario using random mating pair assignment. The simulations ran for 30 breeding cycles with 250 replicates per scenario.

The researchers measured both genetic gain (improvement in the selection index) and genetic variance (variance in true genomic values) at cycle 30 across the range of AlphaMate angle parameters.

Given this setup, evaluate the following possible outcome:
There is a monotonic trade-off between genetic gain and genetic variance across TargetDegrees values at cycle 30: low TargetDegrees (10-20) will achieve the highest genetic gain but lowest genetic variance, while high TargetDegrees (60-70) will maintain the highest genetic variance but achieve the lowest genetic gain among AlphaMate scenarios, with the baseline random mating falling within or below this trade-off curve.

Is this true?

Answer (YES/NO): NO